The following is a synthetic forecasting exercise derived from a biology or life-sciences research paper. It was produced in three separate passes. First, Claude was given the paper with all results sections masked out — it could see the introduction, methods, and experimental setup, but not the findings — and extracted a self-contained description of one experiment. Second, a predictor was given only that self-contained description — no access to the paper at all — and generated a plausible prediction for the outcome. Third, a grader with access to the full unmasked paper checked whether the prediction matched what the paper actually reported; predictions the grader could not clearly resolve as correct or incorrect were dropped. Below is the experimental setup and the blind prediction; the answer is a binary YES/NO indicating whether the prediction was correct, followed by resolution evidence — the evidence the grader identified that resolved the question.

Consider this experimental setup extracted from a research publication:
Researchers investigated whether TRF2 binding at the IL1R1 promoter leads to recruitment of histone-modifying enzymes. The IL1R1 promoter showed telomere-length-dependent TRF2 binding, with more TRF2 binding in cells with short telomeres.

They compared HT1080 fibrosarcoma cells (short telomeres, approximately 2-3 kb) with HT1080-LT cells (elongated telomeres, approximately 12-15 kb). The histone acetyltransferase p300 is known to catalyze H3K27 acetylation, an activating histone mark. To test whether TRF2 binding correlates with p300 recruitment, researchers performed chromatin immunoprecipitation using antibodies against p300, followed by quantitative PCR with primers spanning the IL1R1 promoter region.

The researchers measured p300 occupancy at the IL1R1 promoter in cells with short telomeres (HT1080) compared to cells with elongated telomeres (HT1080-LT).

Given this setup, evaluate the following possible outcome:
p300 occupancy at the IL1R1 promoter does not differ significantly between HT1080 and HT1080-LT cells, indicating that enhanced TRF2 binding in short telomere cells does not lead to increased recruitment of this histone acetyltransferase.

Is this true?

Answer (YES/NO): NO